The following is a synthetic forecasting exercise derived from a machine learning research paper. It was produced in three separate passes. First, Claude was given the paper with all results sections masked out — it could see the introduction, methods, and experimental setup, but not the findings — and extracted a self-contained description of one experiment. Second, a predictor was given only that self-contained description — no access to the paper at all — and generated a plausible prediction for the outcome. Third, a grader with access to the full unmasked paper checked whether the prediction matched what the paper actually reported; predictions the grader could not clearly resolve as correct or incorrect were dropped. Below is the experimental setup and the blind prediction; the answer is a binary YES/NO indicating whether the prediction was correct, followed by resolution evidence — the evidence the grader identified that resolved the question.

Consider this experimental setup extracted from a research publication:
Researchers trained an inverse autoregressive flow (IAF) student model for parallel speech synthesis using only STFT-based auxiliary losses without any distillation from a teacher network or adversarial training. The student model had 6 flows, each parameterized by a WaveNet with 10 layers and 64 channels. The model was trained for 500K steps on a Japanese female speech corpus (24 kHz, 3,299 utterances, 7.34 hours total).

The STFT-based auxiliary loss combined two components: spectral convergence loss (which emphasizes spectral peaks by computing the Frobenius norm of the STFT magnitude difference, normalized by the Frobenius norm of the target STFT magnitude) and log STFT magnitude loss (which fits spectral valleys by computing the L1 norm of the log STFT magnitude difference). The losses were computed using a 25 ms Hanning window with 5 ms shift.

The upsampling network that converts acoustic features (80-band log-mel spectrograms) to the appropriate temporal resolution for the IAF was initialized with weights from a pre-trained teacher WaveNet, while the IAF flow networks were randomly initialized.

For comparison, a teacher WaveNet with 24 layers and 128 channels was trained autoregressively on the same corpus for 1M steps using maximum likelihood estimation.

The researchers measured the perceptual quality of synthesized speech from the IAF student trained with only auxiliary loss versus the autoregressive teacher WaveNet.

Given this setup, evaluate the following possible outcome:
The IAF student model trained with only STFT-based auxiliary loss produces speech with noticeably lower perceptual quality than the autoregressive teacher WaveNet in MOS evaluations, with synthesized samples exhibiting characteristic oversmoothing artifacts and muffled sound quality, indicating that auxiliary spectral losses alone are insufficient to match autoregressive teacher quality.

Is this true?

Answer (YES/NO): YES